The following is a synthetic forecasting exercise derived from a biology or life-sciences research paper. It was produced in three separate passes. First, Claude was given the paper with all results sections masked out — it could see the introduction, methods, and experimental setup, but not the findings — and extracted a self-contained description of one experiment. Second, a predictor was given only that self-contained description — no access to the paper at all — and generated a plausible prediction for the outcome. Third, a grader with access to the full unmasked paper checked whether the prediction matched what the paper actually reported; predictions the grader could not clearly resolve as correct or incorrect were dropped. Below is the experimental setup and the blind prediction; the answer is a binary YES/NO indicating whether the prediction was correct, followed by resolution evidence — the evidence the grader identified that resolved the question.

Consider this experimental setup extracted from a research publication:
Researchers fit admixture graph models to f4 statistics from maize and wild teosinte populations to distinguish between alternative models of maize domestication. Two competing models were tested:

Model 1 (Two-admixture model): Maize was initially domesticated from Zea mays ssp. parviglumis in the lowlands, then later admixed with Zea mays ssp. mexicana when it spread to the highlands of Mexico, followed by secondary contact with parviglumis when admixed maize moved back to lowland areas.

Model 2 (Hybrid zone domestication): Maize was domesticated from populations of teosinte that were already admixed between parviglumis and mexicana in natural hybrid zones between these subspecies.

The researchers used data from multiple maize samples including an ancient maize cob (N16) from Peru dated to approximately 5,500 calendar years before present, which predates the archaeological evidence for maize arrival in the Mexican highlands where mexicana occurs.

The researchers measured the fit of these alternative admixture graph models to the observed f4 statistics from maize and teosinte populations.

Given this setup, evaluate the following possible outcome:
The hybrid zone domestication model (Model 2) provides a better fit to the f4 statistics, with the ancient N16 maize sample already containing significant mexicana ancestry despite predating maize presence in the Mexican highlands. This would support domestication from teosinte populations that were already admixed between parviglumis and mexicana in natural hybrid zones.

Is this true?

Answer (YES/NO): NO